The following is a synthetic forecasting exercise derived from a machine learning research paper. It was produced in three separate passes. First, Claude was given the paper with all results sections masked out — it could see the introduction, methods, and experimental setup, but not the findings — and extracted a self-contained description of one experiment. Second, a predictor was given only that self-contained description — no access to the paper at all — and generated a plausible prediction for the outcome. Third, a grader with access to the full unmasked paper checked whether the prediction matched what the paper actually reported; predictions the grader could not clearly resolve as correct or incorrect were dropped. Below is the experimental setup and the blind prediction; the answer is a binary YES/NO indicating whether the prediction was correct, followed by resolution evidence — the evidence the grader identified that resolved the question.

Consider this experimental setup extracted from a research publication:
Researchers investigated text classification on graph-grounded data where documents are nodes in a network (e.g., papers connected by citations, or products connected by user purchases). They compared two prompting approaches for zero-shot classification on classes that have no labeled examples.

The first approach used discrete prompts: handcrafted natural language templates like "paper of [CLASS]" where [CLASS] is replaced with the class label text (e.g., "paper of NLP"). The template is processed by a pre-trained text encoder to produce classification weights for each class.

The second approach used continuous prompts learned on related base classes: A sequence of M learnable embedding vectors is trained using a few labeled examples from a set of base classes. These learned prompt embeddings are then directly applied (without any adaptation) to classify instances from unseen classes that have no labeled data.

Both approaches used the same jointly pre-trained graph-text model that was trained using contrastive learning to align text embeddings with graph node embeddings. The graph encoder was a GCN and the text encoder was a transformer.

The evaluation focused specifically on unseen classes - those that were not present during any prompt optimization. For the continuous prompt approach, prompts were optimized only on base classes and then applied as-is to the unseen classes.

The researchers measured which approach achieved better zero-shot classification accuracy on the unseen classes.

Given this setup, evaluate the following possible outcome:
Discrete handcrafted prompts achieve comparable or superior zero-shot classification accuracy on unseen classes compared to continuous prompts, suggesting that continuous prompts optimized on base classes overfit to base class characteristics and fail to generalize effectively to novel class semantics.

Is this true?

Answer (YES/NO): YES